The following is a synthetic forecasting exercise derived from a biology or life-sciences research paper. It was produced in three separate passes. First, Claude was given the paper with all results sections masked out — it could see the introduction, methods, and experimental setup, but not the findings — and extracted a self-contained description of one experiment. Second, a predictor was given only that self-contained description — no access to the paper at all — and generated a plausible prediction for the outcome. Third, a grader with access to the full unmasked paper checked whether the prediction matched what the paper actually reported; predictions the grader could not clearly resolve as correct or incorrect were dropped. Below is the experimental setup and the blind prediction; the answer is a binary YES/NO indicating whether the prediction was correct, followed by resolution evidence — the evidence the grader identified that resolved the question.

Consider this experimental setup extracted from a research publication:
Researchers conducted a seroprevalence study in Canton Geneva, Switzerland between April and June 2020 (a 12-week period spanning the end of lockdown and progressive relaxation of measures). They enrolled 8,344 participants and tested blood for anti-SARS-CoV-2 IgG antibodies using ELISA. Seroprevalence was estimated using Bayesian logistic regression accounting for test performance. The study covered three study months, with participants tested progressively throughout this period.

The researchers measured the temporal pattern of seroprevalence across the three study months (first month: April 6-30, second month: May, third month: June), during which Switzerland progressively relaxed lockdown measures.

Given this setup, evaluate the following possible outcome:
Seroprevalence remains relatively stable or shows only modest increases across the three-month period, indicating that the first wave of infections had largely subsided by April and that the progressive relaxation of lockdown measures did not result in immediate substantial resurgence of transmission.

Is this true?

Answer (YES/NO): YES